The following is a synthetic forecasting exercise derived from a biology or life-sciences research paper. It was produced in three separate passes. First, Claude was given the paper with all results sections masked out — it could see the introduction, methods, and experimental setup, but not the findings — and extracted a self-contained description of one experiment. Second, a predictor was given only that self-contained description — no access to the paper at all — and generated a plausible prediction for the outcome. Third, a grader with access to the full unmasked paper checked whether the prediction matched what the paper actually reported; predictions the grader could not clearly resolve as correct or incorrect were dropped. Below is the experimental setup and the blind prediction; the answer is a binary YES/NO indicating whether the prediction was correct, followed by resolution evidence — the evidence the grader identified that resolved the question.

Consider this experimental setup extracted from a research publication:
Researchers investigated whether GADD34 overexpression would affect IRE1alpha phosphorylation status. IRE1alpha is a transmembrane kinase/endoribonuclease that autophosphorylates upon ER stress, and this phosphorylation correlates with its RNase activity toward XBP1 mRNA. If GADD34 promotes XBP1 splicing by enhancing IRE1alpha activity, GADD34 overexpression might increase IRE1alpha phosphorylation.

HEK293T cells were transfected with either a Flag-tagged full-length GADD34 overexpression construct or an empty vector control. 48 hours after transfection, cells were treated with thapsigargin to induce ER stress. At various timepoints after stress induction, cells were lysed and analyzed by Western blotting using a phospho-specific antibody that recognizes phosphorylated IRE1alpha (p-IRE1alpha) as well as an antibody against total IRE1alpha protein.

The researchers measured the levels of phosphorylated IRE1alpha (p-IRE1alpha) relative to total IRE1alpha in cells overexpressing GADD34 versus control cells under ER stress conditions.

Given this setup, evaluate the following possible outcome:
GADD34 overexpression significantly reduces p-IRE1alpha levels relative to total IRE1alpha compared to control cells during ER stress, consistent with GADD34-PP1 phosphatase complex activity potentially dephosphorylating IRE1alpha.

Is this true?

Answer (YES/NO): NO